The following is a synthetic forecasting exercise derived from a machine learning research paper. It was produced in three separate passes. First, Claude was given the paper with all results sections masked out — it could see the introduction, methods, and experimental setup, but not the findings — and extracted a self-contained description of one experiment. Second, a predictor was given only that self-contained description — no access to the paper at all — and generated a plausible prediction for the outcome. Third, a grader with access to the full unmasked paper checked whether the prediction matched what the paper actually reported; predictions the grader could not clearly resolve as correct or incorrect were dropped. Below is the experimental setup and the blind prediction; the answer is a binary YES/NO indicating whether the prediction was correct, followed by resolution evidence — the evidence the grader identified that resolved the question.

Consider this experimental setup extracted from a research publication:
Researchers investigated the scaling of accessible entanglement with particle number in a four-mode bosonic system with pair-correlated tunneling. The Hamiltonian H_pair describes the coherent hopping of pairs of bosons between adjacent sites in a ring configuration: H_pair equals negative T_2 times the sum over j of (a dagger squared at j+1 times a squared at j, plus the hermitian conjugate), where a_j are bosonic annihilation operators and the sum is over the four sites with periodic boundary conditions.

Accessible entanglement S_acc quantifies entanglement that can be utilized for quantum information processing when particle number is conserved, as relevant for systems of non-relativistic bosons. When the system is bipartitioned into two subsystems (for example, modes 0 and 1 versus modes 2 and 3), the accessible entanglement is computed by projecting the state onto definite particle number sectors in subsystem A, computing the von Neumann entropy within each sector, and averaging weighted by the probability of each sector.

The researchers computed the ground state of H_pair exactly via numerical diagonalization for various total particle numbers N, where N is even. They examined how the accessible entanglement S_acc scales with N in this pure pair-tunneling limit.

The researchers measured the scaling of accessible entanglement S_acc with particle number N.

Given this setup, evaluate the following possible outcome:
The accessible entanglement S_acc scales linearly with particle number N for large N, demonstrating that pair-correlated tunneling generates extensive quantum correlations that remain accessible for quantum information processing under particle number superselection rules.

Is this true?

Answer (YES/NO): NO